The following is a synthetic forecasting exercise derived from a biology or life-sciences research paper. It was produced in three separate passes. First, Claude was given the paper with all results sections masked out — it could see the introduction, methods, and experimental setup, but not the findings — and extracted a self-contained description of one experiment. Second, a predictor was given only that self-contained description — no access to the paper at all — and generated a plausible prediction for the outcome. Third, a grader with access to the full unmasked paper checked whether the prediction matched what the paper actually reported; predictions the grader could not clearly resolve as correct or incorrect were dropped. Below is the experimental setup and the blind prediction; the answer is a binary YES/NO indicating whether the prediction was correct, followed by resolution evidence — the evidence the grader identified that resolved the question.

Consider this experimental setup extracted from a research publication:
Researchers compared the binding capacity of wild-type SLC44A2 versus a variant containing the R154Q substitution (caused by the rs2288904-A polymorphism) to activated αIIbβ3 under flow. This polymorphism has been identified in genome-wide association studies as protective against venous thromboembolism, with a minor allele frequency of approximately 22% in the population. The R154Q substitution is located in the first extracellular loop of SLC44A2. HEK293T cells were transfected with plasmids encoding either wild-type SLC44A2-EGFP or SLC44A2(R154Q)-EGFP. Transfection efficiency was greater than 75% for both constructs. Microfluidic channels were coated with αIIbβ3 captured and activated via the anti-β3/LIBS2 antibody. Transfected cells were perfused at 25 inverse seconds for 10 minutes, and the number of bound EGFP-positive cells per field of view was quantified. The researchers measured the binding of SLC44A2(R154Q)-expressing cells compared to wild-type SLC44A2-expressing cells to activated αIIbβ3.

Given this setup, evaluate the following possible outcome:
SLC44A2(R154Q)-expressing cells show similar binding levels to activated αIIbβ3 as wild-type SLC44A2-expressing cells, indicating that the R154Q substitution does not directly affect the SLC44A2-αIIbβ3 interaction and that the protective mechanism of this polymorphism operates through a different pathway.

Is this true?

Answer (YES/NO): NO